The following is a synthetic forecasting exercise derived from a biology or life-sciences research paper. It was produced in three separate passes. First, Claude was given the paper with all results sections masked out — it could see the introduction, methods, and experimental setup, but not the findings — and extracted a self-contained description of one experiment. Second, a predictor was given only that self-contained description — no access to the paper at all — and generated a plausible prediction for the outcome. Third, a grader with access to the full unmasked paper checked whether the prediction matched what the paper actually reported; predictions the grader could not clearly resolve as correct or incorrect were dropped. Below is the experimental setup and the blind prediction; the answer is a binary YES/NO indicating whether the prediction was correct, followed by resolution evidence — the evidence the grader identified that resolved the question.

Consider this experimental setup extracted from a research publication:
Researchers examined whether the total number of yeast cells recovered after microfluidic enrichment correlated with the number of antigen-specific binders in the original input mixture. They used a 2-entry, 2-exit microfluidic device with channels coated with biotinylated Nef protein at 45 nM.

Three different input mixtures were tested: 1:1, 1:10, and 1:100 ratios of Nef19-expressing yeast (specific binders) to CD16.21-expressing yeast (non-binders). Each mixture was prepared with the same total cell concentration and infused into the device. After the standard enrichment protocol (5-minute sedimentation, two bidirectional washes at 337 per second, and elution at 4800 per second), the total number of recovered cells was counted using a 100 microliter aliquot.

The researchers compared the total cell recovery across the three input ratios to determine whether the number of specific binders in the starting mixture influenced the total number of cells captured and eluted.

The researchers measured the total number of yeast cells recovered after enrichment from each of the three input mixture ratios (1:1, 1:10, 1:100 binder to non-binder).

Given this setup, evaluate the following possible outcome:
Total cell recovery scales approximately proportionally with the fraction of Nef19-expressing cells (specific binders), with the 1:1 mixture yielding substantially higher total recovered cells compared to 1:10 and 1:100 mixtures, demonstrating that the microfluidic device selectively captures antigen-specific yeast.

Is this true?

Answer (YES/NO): NO